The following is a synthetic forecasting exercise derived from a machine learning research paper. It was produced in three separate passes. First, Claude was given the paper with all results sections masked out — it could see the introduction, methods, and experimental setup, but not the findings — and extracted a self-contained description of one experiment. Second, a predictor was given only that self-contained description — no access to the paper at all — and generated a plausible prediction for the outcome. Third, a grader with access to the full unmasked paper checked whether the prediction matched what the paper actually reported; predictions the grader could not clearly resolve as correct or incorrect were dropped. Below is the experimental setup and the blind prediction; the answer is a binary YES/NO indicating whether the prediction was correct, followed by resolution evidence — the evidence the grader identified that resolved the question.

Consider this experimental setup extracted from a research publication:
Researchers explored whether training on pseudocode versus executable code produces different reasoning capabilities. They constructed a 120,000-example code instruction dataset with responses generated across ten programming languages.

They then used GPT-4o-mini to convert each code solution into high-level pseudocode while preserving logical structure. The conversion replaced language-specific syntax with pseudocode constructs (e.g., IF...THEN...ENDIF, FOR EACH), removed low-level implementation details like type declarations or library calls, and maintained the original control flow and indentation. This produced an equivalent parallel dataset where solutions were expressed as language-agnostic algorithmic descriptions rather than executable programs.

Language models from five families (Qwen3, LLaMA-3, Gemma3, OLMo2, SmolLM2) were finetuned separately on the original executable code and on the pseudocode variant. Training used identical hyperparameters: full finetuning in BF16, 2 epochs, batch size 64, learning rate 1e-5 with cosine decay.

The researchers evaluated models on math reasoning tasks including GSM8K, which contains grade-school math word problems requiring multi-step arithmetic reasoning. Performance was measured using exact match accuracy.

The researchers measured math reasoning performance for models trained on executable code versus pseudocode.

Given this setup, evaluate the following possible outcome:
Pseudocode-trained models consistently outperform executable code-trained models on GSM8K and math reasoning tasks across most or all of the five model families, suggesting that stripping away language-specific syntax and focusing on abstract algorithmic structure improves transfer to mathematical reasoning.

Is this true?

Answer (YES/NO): NO